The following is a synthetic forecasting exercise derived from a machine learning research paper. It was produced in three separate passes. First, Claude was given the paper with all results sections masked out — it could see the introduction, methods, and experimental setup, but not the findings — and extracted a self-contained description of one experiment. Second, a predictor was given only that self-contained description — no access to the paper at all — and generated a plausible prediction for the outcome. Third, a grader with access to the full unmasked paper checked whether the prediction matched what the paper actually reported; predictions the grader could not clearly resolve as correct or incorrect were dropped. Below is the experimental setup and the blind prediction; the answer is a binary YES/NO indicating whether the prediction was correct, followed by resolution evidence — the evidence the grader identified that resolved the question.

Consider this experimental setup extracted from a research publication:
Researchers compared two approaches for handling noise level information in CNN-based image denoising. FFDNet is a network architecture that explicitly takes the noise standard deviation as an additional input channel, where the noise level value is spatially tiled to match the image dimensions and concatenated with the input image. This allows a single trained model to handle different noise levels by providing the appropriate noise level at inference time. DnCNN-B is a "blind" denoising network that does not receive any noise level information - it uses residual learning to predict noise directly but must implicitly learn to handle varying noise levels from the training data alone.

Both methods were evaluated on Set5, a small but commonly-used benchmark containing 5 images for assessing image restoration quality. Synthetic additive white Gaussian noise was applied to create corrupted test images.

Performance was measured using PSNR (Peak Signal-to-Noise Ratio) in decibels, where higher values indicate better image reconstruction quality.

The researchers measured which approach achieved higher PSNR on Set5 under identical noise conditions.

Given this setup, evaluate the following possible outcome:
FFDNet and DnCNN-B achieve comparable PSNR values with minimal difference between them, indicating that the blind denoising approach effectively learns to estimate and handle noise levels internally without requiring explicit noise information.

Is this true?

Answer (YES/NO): NO